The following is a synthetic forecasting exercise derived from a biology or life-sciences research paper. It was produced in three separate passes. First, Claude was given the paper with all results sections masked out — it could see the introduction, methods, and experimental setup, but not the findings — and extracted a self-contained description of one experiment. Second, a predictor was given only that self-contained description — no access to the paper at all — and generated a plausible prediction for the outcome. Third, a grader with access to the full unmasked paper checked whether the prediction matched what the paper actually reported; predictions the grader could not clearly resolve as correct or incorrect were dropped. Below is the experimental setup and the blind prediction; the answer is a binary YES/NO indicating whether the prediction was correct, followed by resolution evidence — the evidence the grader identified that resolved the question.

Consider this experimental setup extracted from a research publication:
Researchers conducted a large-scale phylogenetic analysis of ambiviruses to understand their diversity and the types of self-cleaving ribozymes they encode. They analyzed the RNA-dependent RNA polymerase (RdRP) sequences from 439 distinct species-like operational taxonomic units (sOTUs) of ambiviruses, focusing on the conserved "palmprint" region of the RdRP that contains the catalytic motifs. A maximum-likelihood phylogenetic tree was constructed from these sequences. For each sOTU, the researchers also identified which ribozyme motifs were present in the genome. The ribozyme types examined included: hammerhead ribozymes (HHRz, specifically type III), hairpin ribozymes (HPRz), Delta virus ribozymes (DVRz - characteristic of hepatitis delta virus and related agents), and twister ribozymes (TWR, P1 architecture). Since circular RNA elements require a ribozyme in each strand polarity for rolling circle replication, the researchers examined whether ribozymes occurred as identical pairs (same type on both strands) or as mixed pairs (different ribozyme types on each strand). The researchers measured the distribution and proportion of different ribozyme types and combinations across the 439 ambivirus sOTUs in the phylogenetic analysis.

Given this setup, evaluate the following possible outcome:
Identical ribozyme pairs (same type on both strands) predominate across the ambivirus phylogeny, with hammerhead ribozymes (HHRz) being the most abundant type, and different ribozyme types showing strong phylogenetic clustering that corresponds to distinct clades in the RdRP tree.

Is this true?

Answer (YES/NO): NO